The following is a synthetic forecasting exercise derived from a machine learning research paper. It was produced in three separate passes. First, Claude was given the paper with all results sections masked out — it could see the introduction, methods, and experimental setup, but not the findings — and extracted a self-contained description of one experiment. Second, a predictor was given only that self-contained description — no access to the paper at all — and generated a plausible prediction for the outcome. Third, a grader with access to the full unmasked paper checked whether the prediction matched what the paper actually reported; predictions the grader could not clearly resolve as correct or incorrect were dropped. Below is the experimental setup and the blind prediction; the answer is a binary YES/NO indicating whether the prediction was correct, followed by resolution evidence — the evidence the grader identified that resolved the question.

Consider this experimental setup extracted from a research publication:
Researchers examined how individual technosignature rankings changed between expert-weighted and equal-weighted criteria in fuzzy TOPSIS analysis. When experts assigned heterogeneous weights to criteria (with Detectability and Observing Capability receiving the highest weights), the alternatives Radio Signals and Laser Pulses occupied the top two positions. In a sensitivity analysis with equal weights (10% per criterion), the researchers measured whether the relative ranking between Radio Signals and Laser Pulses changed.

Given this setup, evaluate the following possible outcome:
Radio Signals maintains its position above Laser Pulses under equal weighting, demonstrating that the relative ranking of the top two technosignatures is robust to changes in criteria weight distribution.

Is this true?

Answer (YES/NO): NO